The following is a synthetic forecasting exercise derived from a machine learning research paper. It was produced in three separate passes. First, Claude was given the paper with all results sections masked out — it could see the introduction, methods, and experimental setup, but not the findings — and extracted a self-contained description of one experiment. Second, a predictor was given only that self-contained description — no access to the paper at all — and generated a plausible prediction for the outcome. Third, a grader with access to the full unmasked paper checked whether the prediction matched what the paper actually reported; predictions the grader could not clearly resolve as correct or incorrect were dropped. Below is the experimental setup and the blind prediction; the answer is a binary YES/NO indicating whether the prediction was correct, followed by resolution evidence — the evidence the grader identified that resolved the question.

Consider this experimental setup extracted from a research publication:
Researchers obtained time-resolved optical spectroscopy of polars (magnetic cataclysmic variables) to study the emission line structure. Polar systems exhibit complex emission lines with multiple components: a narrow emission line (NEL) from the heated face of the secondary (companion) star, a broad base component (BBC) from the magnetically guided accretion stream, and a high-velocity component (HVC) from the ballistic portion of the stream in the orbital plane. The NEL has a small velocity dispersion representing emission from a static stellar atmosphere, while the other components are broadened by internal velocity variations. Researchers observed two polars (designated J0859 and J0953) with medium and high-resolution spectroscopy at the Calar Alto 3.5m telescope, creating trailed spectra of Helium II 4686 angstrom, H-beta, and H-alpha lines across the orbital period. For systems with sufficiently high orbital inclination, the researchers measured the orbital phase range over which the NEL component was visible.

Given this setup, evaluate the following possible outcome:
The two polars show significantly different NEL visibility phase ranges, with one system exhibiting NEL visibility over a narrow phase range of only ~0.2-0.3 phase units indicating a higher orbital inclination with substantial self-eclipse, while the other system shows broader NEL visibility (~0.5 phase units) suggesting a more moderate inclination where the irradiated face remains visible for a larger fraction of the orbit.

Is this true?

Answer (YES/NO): NO